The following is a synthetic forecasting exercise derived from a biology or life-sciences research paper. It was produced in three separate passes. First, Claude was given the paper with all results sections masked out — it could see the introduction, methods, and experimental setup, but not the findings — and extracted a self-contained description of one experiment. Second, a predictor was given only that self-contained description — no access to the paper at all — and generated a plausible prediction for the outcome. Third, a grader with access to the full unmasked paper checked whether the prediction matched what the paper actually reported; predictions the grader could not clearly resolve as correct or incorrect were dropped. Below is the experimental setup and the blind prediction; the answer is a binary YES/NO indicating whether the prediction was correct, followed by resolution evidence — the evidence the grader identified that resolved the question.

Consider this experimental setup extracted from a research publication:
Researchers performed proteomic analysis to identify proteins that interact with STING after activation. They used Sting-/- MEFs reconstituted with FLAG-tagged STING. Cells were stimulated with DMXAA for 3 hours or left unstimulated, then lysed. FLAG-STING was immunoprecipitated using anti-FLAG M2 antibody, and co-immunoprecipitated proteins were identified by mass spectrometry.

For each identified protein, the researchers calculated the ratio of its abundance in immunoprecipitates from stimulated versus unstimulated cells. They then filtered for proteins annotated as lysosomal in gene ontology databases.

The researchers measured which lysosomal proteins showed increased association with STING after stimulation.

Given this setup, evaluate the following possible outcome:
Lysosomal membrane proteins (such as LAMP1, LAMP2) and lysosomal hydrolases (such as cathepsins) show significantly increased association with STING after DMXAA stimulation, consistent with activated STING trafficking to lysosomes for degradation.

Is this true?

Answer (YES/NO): NO